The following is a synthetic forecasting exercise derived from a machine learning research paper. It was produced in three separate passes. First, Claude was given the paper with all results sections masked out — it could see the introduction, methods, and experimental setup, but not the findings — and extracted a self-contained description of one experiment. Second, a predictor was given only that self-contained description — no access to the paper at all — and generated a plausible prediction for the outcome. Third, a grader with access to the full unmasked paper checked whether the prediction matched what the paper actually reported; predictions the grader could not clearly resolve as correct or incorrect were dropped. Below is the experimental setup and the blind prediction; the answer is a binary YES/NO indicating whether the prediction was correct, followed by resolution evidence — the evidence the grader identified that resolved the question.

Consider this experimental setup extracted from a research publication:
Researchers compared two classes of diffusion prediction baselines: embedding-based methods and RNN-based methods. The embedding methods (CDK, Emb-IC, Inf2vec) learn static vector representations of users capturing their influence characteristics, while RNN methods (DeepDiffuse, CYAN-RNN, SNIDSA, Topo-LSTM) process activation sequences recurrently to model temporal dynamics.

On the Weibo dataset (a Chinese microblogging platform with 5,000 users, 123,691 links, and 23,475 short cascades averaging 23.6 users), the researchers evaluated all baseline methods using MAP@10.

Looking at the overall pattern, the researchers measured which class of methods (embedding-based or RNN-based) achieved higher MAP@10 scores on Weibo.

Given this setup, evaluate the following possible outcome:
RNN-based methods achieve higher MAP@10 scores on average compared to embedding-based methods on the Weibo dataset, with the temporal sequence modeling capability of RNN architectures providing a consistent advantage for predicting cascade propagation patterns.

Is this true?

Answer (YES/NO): YES